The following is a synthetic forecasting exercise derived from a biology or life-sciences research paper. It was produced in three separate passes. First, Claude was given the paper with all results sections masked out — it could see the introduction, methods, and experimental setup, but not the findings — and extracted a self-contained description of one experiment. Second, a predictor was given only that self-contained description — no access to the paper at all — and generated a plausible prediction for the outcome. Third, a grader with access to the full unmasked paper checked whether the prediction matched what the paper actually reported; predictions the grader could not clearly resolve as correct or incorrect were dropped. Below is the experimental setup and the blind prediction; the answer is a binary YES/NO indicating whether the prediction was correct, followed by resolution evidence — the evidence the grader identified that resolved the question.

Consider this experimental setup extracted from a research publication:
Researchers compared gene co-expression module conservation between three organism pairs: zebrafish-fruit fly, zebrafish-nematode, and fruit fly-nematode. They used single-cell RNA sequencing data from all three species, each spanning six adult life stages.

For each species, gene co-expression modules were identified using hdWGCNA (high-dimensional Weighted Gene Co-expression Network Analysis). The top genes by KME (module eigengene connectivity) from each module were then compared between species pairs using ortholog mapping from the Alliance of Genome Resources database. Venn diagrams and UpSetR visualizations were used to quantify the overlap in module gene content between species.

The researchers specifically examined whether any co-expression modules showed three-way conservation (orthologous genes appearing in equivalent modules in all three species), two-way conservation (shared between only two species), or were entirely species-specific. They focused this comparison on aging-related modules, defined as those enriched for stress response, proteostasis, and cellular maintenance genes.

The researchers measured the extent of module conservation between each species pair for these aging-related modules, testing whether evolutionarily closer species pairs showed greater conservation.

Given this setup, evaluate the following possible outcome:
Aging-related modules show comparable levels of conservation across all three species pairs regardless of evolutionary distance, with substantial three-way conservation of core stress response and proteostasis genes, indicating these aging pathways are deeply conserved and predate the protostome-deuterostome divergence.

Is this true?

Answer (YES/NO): NO